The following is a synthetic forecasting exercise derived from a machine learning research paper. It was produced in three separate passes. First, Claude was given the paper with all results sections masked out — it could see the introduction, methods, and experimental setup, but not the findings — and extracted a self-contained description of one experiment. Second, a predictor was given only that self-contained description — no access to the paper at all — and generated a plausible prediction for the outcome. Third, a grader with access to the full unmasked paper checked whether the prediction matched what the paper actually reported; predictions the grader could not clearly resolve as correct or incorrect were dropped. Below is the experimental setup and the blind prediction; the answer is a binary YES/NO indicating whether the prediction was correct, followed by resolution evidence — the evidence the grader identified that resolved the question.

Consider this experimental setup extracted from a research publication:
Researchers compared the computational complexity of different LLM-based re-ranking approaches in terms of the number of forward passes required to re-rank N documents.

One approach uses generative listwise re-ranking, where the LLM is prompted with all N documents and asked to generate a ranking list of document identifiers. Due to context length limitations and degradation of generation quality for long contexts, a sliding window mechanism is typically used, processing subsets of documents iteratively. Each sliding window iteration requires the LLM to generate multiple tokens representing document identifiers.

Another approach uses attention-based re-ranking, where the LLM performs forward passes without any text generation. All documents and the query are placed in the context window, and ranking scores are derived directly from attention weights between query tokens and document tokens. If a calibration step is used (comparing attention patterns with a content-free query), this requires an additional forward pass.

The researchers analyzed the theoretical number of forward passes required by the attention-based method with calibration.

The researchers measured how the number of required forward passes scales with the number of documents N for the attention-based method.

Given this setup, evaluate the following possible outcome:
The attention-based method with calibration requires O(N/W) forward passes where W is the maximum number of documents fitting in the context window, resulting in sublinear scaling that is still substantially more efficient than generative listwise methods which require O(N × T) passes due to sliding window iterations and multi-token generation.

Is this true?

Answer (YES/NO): NO